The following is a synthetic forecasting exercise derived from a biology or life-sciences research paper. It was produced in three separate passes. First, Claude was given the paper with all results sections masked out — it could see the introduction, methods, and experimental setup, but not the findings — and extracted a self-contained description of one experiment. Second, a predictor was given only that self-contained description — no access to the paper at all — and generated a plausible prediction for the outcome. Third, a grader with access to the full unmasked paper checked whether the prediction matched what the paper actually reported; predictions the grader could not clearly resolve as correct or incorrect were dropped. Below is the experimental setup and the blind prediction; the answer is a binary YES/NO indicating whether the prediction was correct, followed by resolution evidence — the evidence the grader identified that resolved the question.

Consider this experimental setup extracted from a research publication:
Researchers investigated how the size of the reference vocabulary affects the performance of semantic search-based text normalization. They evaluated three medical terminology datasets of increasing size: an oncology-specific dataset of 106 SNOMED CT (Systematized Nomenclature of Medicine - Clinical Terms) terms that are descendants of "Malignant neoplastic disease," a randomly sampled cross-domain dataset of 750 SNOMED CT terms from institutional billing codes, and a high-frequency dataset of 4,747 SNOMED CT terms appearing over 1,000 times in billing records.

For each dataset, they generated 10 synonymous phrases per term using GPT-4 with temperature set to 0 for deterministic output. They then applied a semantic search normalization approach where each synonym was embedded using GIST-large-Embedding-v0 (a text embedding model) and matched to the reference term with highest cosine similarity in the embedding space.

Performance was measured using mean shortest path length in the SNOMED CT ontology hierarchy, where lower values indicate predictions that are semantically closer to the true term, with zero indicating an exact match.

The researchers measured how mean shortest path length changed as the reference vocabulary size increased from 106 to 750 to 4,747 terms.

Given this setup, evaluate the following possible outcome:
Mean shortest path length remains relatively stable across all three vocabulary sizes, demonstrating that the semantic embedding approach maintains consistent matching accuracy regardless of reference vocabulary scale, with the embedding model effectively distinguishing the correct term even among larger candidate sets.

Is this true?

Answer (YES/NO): NO